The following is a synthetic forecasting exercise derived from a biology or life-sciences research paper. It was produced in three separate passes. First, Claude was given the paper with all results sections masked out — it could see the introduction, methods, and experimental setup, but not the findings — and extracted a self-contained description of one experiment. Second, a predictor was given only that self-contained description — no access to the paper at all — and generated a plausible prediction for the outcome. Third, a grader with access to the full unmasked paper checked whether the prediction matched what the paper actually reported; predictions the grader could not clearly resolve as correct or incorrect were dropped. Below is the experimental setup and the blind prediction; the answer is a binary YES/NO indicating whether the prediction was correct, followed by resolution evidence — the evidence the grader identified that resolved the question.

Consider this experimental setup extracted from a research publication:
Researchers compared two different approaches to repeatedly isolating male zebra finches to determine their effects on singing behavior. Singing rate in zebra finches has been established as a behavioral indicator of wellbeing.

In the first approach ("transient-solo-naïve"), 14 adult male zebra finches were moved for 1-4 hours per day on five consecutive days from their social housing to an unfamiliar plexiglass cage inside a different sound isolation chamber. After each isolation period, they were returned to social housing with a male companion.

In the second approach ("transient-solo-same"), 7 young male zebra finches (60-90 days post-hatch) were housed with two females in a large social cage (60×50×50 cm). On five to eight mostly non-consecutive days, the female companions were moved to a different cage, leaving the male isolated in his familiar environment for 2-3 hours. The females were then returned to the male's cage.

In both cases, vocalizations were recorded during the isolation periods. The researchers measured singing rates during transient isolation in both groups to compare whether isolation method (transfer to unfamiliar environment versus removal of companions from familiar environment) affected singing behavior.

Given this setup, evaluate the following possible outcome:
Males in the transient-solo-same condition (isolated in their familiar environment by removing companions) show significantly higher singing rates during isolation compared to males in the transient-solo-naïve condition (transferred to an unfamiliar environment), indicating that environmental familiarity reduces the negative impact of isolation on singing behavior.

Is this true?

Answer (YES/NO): YES